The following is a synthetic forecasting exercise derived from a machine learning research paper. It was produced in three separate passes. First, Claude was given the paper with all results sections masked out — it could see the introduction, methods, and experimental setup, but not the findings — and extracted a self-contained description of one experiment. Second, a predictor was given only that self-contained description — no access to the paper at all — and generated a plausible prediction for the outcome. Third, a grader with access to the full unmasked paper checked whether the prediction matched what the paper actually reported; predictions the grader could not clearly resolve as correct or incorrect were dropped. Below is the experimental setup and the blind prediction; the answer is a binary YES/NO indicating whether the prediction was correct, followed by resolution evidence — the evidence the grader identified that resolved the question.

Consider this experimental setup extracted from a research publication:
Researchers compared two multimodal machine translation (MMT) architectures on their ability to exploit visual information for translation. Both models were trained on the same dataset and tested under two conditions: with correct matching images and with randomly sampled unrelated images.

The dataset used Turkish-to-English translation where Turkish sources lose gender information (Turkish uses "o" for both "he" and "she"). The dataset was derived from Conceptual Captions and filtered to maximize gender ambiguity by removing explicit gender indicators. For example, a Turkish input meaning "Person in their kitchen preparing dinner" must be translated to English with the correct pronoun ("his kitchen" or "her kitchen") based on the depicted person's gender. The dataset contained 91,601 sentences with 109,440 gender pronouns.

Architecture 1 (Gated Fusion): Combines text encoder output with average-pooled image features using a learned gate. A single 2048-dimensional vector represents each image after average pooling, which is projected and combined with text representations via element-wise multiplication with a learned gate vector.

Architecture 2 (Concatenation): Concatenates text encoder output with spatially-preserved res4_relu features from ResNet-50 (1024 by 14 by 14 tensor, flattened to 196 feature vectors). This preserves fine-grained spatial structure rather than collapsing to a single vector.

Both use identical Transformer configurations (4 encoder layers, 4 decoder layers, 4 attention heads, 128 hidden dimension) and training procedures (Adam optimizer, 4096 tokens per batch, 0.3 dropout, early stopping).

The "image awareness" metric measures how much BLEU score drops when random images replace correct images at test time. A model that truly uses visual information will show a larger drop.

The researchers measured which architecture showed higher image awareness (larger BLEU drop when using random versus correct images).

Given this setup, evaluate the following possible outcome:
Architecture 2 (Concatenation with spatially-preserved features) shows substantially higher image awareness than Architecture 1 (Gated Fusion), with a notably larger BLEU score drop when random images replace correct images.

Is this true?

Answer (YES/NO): NO